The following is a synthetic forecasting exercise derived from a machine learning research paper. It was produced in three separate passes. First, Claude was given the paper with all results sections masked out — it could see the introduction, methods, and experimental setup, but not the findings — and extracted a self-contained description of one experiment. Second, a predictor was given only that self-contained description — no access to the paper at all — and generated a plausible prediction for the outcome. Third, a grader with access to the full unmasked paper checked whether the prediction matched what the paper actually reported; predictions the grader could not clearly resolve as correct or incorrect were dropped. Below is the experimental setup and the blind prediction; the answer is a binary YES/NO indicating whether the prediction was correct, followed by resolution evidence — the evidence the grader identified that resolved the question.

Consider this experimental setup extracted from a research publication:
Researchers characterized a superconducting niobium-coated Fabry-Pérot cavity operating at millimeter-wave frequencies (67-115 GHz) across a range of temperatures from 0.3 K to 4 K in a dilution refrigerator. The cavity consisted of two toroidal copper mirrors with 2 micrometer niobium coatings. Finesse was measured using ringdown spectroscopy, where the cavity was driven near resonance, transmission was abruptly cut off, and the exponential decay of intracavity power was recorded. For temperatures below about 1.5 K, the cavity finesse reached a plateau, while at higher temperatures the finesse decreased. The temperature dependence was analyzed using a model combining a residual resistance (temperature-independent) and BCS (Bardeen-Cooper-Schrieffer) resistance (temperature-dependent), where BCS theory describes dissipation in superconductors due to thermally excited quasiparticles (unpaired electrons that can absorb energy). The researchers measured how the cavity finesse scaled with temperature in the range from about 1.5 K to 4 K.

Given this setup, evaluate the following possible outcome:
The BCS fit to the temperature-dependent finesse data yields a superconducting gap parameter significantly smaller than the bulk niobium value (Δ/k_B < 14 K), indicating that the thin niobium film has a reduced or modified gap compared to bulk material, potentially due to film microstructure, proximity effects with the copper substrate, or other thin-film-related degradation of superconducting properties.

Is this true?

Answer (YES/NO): NO